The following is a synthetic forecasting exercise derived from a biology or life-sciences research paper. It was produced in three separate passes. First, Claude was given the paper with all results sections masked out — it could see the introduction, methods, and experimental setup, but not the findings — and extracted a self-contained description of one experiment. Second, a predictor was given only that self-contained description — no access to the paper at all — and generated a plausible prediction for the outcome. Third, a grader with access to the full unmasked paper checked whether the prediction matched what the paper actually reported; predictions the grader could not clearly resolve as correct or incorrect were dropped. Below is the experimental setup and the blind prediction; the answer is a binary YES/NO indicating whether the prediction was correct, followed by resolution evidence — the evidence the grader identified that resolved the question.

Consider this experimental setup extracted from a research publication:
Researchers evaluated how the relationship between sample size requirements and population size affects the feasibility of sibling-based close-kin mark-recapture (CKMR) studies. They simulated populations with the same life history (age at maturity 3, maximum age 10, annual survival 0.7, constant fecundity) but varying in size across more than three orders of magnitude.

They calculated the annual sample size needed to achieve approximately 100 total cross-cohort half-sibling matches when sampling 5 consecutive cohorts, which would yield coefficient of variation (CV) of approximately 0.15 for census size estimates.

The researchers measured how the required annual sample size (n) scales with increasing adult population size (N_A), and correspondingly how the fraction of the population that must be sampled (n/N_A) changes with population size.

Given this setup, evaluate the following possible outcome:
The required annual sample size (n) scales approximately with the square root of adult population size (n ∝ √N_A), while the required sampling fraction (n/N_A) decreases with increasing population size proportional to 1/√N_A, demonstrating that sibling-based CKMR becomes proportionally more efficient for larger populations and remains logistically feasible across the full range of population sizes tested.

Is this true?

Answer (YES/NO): YES